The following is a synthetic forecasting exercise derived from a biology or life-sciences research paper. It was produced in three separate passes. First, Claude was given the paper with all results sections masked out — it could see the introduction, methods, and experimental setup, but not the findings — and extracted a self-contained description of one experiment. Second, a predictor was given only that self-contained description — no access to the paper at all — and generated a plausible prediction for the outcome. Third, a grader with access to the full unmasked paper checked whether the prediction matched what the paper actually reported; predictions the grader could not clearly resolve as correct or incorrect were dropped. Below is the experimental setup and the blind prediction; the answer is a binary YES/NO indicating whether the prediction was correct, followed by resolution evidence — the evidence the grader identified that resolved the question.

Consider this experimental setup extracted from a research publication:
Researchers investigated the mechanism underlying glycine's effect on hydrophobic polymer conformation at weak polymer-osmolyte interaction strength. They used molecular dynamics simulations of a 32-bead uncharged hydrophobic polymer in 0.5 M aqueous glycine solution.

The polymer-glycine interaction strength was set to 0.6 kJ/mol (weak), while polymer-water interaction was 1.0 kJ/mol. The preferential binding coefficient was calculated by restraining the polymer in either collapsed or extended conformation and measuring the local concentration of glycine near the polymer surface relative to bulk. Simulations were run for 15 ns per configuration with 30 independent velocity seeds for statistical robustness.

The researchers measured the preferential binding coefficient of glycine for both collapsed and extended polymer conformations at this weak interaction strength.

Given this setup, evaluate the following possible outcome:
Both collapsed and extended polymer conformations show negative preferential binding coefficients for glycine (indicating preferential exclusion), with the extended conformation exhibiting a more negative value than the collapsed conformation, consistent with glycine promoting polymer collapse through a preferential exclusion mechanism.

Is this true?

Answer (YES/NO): YES